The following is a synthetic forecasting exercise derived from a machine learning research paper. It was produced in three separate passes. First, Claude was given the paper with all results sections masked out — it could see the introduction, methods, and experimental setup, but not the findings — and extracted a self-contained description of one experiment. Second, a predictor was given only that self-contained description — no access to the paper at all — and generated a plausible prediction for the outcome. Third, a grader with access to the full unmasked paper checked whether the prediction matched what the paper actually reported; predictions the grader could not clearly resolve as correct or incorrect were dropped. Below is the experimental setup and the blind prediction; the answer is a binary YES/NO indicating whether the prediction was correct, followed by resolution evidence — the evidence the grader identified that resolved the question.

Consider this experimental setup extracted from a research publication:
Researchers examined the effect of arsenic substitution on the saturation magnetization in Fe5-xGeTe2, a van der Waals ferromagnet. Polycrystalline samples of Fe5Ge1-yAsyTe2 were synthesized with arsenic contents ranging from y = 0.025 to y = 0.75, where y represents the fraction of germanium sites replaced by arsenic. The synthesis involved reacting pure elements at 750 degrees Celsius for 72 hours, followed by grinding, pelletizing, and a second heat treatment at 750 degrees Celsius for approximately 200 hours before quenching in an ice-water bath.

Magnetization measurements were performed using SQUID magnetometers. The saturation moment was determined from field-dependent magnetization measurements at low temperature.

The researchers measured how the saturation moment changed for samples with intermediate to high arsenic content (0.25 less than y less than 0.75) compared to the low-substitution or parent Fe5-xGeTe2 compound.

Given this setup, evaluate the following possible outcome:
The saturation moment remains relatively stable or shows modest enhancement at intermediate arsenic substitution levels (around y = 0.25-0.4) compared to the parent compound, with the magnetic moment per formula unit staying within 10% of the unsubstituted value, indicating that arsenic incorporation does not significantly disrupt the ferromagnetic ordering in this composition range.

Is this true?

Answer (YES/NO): NO